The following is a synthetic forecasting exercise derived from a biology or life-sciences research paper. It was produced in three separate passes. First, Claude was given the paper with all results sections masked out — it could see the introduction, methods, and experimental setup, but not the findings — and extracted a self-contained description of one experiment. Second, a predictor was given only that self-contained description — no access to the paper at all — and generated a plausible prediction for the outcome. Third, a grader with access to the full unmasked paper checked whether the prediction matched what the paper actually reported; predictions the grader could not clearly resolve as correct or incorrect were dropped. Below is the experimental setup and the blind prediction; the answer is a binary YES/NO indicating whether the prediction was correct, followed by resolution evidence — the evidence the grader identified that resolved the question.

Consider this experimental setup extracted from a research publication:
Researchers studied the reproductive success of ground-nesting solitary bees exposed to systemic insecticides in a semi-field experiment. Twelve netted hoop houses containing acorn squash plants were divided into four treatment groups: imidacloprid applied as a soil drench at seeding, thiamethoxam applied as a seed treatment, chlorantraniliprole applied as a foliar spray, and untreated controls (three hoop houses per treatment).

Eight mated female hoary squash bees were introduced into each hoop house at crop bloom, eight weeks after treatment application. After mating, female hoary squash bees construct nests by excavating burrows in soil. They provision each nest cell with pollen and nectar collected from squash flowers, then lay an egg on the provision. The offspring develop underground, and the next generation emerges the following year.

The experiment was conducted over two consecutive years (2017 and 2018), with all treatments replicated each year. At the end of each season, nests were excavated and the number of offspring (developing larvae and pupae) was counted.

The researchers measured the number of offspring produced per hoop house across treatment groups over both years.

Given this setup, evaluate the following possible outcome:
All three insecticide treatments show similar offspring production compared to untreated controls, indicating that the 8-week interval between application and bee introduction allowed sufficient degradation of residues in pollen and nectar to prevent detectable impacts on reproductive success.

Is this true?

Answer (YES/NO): NO